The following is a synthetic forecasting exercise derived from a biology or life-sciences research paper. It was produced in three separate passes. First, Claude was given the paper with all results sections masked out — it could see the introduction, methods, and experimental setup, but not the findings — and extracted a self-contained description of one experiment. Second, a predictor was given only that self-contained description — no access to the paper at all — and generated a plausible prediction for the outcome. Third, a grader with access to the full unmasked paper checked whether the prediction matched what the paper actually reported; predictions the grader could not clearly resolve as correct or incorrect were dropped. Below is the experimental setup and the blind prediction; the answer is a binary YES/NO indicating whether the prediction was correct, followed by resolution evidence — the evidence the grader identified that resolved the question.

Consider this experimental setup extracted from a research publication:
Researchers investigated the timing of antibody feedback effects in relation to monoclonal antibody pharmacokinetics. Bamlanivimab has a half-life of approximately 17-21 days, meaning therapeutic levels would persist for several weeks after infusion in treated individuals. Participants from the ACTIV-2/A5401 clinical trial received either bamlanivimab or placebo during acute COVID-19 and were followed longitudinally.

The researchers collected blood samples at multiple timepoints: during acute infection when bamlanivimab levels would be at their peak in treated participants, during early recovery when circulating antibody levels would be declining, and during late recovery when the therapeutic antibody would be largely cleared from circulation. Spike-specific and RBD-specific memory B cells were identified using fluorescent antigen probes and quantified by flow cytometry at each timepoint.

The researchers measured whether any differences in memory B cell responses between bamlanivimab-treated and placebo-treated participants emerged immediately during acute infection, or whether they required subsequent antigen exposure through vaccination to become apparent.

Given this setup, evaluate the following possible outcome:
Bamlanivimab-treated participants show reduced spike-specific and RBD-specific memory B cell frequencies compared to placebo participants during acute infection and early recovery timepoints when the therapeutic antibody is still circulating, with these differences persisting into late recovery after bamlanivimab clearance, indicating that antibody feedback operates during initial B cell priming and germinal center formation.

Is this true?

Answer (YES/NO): NO